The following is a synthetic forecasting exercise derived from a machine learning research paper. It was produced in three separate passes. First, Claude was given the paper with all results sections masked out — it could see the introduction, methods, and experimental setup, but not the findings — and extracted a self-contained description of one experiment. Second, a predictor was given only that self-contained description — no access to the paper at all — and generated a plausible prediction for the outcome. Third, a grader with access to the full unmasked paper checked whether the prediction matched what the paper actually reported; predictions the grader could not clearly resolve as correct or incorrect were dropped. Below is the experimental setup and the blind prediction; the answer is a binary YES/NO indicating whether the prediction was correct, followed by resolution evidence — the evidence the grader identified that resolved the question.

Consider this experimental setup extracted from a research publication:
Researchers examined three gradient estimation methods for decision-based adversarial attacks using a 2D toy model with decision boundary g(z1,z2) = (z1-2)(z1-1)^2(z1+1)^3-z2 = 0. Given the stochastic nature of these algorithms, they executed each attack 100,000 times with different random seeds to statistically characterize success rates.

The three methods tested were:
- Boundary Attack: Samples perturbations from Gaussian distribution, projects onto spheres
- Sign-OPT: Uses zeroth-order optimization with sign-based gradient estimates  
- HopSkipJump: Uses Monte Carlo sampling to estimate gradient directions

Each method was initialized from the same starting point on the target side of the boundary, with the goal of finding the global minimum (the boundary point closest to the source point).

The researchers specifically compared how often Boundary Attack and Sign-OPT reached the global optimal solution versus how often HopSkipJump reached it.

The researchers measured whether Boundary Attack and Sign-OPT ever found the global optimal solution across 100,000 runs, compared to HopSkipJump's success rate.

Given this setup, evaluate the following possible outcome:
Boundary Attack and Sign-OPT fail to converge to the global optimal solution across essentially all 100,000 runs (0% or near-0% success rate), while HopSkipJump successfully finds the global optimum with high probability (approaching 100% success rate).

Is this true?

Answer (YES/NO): NO